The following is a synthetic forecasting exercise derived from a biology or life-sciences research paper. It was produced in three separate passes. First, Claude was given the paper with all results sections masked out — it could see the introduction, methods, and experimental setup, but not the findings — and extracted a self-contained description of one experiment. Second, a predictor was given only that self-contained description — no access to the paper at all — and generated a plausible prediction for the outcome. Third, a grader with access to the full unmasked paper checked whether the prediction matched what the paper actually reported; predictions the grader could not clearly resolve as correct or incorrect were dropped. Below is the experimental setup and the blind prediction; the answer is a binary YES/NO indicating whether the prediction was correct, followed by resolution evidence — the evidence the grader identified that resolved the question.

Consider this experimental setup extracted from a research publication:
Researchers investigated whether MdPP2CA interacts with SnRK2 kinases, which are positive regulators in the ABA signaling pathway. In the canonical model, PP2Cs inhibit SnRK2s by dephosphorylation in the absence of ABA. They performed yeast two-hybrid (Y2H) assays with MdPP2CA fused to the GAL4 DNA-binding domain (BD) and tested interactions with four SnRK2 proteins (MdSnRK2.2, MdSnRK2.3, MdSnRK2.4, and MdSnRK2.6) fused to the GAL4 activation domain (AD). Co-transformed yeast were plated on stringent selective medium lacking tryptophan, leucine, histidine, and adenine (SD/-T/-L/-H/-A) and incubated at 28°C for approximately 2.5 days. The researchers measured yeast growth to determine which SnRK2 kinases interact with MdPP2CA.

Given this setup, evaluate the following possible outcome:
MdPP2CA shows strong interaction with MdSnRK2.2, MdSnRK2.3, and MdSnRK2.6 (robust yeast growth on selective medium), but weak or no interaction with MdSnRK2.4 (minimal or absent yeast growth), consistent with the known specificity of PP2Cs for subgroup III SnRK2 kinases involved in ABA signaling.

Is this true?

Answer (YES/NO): NO